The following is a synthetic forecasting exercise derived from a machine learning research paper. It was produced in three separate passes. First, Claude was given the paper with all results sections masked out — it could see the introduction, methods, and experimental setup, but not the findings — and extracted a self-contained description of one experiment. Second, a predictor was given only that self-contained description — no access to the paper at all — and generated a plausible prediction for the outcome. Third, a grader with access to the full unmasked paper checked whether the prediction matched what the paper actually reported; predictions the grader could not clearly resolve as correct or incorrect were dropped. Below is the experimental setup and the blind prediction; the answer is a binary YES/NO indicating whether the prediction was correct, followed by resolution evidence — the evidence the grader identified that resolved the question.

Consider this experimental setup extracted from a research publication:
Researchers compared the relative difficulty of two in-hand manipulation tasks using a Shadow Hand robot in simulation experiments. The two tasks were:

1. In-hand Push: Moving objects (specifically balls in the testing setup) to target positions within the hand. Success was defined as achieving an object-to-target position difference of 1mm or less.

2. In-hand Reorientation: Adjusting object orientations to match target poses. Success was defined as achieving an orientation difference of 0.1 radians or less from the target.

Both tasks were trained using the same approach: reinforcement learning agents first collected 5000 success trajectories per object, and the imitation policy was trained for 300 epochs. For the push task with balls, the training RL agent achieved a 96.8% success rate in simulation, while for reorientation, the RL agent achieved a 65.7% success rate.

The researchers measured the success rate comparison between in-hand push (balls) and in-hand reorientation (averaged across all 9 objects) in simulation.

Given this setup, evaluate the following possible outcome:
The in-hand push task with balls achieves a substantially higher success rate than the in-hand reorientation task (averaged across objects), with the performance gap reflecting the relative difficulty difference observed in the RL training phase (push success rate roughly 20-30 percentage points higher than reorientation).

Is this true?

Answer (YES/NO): NO